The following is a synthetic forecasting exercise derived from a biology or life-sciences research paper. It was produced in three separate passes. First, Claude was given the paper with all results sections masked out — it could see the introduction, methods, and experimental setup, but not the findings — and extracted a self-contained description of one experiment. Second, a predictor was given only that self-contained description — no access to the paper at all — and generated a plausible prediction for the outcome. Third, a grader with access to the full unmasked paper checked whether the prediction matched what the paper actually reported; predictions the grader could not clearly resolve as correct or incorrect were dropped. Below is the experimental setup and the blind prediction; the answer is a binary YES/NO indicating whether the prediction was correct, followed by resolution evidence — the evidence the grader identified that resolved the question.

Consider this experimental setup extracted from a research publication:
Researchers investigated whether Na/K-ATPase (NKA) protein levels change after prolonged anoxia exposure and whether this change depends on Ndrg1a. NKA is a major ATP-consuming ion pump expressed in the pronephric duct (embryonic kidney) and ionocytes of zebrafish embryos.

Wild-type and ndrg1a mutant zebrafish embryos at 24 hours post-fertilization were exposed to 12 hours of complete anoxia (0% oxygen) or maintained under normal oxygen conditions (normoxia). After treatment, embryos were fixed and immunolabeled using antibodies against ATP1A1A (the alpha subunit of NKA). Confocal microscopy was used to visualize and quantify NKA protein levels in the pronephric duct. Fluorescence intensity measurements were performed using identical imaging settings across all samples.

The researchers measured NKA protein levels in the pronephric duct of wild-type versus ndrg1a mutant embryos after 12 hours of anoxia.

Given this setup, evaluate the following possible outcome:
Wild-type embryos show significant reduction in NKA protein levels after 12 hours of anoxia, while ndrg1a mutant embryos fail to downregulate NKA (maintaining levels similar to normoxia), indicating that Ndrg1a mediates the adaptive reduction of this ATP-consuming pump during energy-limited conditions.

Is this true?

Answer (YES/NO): YES